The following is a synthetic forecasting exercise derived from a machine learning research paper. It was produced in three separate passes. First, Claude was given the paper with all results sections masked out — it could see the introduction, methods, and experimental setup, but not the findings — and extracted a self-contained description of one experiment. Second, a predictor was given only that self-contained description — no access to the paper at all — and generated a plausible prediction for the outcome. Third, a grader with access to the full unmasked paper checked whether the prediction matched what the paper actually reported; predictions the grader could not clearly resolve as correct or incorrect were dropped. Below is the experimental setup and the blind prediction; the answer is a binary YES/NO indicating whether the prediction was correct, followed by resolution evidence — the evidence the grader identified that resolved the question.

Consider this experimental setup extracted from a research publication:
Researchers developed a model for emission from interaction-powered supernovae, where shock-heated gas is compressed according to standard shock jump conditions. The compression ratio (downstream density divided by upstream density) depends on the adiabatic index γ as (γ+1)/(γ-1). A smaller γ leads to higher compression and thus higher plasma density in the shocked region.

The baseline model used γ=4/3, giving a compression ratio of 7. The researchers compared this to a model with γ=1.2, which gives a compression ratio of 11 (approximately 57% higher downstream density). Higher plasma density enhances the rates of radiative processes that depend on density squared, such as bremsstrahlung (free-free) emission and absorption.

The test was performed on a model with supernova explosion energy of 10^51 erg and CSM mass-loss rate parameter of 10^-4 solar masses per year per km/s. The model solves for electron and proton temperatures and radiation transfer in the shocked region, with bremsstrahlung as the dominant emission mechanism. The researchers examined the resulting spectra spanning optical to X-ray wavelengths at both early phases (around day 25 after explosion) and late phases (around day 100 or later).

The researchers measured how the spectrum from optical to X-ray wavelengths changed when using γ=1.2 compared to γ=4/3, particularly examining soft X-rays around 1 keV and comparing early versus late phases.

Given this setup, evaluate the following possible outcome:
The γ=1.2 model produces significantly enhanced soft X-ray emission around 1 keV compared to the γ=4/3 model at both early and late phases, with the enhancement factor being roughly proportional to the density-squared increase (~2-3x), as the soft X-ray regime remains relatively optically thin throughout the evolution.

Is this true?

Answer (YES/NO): NO